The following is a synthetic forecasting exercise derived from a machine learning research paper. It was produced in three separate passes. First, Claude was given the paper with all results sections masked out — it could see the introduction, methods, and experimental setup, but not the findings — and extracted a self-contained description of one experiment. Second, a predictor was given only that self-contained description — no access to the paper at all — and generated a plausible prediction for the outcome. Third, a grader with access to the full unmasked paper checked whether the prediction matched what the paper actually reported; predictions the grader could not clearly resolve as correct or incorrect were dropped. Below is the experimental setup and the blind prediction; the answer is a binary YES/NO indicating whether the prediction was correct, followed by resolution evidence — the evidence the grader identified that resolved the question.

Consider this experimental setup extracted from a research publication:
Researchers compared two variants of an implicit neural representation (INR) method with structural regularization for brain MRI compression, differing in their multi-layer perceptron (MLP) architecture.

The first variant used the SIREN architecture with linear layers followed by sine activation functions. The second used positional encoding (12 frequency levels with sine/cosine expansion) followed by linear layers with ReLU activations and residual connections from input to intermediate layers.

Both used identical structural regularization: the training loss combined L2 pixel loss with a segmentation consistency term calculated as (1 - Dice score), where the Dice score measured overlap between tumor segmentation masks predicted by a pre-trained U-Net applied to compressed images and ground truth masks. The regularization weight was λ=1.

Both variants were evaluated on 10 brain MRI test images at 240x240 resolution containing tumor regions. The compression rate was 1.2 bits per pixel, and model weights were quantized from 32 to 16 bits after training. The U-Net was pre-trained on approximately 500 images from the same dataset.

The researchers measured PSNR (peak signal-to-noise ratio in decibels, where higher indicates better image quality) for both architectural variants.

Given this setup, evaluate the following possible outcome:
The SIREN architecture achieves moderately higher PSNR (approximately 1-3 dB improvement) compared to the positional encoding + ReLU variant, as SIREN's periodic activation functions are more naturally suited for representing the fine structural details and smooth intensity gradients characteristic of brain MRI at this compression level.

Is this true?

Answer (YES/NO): NO